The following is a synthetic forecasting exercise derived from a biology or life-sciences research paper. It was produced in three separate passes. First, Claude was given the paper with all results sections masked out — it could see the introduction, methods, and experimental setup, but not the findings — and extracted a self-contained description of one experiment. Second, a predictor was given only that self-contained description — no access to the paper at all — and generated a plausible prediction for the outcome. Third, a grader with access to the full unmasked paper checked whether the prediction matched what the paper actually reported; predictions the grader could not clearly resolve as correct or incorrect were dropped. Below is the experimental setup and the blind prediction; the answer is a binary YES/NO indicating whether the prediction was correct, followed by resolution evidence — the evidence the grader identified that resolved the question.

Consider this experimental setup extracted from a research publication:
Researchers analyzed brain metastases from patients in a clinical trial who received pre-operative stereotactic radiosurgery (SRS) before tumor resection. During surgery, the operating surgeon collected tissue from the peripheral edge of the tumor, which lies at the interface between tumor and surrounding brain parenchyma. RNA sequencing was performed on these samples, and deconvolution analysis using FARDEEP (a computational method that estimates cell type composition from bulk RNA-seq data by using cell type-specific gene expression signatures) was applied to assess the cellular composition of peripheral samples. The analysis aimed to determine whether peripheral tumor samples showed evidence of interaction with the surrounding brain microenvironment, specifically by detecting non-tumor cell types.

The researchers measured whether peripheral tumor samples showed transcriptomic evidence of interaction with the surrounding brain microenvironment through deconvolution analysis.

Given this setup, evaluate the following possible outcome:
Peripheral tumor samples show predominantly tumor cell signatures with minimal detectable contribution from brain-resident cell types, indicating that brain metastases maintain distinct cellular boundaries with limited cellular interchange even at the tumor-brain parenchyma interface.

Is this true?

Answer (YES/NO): NO